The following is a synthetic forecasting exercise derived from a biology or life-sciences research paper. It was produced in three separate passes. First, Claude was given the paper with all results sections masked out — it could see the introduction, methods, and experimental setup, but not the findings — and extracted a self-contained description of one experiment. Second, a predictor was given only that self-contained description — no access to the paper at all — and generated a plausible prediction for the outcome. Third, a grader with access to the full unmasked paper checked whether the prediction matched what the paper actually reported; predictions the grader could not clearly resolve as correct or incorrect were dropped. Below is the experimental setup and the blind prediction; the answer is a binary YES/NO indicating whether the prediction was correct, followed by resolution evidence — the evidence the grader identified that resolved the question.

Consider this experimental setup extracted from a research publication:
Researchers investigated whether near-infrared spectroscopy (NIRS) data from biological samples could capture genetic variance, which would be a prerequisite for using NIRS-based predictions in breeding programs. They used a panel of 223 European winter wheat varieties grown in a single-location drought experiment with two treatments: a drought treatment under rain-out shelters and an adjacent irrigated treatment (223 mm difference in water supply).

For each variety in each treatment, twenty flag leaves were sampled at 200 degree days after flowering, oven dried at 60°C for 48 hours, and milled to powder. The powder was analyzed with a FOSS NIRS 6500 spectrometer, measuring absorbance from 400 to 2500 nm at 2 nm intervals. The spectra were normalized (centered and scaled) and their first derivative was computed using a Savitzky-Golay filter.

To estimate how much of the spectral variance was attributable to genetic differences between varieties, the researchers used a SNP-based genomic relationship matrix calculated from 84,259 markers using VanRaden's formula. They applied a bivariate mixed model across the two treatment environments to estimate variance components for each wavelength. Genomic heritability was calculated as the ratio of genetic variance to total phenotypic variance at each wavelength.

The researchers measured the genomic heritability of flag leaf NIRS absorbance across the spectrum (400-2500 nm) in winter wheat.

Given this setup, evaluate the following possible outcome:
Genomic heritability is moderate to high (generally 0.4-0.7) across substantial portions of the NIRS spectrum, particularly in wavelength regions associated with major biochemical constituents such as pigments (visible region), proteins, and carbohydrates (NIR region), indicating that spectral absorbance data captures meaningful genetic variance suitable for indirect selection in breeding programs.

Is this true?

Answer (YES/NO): NO